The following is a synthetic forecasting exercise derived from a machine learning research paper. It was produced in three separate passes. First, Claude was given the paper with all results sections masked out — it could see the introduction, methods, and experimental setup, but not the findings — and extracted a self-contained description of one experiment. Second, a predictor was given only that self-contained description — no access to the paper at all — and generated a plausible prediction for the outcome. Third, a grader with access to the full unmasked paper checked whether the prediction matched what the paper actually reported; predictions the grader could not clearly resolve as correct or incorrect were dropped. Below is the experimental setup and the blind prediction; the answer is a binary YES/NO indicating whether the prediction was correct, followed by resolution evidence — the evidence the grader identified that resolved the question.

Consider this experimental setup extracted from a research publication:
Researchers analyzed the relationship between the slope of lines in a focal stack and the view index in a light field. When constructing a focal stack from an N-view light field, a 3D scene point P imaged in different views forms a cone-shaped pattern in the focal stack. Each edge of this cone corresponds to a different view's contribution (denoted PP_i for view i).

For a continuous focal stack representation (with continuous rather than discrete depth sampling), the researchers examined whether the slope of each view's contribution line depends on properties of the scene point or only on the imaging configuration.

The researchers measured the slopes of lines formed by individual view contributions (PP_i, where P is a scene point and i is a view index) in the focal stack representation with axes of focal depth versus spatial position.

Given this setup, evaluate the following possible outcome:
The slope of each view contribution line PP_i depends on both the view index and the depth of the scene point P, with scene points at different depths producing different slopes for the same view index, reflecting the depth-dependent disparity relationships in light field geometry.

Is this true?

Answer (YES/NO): NO